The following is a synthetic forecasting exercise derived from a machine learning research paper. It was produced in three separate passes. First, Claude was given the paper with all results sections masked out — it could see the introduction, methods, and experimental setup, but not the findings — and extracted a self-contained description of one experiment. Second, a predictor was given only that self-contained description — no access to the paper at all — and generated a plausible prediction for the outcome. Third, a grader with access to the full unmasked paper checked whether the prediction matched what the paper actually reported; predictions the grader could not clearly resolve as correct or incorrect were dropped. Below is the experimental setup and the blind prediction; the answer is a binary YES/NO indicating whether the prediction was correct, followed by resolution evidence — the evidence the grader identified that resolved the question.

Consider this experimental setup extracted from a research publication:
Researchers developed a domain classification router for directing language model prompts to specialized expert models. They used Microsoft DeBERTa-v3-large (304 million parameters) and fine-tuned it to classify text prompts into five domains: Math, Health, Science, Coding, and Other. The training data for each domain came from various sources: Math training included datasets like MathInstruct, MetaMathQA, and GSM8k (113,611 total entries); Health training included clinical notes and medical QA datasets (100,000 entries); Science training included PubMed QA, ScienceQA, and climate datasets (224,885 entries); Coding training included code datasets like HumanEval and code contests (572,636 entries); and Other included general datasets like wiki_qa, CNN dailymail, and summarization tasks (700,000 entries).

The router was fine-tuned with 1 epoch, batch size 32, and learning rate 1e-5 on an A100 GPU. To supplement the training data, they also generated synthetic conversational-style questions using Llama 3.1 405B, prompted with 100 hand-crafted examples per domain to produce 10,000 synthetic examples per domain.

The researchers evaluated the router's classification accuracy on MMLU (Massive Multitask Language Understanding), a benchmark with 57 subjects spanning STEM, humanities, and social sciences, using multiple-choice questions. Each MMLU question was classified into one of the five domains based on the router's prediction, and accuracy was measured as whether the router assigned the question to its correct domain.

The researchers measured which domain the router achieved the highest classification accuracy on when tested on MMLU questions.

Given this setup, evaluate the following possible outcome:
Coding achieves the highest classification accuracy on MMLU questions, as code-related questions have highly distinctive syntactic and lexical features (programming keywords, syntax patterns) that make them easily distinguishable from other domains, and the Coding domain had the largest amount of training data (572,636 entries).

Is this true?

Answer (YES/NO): NO